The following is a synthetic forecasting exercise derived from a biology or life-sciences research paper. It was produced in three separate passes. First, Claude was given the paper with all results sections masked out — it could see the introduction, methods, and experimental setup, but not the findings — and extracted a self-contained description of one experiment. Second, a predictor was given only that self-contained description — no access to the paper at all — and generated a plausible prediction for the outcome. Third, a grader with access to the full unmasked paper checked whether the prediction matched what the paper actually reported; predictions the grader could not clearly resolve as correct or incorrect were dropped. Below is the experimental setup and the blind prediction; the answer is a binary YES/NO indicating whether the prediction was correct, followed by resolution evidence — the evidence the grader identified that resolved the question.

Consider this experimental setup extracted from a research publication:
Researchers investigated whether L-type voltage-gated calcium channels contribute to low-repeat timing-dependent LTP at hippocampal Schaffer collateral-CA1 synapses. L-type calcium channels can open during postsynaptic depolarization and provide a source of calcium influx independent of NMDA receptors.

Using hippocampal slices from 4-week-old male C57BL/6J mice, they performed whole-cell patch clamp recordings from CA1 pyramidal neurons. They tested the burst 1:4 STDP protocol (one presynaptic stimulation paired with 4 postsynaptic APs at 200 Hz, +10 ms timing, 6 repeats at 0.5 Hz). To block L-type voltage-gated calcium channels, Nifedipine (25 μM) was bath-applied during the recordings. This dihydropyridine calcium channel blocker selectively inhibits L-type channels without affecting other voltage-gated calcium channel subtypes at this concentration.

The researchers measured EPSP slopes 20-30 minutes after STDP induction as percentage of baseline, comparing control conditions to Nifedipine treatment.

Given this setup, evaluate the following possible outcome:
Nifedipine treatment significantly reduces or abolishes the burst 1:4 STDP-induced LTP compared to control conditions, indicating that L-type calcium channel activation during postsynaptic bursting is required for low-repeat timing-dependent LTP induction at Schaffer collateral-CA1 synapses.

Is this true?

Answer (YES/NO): NO